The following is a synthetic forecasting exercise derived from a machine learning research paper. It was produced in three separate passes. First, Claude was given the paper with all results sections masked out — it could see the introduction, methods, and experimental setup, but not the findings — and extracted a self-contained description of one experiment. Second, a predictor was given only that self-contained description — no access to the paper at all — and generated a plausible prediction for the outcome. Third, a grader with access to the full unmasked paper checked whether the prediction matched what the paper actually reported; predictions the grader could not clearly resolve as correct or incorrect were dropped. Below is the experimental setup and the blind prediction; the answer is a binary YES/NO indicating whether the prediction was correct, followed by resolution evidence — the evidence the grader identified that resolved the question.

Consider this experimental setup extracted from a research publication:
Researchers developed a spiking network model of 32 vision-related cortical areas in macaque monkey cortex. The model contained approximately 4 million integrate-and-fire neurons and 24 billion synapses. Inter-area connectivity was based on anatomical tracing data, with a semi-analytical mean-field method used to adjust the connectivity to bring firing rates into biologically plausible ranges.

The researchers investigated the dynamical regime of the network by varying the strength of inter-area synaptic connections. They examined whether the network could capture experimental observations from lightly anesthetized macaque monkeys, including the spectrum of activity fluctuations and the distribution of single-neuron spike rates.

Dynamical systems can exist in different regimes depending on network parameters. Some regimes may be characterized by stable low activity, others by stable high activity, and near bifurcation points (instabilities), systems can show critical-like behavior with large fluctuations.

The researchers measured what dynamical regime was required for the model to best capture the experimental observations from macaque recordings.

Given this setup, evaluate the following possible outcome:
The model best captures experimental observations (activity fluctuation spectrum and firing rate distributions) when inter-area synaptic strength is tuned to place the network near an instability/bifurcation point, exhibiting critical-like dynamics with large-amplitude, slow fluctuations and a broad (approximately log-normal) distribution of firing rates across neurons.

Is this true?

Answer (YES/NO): YES